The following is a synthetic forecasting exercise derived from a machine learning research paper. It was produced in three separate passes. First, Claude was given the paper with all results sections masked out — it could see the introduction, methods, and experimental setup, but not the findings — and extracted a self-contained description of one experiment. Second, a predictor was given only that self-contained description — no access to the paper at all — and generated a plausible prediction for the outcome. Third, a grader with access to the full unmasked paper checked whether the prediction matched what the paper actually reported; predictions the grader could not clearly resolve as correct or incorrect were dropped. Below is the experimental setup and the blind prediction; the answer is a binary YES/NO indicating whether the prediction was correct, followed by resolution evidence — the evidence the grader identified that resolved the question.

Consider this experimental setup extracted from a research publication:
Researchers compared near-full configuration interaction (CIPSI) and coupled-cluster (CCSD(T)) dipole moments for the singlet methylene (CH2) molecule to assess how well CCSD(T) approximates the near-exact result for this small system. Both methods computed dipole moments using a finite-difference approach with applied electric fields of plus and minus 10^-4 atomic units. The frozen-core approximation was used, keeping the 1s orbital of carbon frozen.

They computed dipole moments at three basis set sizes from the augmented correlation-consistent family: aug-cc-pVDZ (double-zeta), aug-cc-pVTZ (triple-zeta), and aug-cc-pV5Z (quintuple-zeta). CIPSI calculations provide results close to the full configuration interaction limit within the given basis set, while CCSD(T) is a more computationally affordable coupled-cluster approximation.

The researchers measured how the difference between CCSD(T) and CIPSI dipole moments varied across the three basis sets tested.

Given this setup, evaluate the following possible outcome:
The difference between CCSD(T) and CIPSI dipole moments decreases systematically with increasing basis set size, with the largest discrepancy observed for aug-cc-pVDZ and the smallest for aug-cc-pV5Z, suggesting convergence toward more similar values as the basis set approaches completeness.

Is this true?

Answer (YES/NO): NO